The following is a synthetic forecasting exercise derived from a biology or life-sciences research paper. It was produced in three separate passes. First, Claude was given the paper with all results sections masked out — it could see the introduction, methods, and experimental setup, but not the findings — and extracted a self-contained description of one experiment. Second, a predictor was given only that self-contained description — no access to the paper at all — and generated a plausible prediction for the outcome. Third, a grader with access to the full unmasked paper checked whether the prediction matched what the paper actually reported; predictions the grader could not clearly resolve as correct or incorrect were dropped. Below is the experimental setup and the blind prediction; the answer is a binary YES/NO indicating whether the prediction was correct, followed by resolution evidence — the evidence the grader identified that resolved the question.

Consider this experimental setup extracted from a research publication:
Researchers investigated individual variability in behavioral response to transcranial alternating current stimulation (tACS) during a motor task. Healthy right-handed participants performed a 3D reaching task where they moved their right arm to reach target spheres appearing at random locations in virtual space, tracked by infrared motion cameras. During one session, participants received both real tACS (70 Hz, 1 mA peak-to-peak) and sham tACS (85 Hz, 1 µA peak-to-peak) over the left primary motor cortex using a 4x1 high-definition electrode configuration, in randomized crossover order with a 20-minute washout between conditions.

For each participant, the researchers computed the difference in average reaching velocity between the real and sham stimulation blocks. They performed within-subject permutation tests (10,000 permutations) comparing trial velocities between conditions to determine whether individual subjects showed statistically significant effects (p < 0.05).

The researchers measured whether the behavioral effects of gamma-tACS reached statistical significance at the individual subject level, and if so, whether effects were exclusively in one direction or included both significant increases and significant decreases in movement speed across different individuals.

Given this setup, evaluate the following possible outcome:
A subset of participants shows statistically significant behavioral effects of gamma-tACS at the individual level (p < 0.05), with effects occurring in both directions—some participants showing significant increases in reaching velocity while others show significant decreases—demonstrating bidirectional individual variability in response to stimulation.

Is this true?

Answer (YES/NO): YES